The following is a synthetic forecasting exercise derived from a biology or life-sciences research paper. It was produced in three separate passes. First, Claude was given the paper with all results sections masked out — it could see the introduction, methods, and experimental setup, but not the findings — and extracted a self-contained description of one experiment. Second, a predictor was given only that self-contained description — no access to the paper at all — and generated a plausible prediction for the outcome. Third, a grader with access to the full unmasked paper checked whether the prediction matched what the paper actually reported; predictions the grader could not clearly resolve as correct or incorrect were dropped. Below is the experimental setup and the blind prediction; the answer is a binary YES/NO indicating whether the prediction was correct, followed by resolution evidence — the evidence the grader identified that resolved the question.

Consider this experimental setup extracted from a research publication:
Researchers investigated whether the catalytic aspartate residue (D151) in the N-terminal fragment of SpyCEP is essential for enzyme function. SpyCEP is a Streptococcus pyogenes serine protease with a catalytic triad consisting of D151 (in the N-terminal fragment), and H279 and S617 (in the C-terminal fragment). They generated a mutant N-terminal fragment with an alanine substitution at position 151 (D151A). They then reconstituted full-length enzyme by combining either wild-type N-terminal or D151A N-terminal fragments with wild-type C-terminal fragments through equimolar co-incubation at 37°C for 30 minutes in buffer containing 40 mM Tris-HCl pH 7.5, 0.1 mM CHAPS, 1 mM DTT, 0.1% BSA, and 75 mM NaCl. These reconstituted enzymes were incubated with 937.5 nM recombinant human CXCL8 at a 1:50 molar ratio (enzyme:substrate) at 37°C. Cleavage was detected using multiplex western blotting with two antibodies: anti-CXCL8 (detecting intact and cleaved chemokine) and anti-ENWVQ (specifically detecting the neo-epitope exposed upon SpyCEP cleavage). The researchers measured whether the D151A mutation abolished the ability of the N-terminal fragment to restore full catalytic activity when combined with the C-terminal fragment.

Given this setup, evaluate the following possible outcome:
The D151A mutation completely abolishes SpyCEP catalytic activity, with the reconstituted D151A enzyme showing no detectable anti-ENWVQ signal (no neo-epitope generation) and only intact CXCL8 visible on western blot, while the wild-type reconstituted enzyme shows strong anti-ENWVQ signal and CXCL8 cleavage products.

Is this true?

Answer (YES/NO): NO